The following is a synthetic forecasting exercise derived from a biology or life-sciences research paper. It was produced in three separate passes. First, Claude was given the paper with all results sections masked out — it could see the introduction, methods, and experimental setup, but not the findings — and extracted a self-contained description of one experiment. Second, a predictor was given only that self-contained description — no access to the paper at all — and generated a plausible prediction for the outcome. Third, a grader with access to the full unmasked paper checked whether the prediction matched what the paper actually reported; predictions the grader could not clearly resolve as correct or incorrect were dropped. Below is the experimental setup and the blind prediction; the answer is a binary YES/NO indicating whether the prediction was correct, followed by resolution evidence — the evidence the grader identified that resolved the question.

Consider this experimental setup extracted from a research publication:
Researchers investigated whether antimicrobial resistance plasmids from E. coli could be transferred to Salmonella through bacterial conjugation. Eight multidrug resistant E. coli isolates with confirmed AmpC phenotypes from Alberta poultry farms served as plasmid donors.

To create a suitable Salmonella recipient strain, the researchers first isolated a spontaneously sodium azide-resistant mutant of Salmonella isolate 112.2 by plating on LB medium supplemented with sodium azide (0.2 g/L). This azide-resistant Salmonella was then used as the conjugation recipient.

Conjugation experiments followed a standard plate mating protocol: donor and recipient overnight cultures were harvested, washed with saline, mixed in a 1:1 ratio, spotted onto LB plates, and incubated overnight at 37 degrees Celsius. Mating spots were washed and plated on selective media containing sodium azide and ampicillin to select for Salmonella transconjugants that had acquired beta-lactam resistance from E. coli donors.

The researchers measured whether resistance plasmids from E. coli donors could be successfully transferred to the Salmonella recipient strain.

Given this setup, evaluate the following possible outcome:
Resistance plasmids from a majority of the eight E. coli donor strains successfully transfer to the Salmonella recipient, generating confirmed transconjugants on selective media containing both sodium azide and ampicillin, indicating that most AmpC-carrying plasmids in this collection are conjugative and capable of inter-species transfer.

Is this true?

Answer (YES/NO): YES